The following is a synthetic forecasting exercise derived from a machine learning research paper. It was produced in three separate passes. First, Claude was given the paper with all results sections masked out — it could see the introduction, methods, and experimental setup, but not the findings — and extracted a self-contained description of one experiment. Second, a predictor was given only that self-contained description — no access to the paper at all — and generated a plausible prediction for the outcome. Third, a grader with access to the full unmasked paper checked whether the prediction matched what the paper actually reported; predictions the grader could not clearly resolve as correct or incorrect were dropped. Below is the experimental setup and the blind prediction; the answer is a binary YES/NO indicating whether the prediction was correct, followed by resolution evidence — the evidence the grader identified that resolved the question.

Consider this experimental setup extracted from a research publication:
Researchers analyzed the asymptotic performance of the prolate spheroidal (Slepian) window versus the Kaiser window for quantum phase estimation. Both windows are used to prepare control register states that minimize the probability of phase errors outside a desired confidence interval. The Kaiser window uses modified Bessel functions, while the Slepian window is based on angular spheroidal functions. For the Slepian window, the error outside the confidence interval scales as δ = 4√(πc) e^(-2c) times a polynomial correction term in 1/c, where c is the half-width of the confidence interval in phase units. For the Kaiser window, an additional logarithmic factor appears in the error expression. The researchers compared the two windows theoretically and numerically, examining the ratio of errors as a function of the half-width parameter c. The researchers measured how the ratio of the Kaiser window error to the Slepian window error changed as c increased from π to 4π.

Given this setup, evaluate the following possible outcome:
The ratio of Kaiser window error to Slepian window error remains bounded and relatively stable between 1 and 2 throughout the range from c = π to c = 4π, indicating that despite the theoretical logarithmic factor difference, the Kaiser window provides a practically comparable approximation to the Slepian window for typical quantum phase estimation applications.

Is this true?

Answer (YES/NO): NO